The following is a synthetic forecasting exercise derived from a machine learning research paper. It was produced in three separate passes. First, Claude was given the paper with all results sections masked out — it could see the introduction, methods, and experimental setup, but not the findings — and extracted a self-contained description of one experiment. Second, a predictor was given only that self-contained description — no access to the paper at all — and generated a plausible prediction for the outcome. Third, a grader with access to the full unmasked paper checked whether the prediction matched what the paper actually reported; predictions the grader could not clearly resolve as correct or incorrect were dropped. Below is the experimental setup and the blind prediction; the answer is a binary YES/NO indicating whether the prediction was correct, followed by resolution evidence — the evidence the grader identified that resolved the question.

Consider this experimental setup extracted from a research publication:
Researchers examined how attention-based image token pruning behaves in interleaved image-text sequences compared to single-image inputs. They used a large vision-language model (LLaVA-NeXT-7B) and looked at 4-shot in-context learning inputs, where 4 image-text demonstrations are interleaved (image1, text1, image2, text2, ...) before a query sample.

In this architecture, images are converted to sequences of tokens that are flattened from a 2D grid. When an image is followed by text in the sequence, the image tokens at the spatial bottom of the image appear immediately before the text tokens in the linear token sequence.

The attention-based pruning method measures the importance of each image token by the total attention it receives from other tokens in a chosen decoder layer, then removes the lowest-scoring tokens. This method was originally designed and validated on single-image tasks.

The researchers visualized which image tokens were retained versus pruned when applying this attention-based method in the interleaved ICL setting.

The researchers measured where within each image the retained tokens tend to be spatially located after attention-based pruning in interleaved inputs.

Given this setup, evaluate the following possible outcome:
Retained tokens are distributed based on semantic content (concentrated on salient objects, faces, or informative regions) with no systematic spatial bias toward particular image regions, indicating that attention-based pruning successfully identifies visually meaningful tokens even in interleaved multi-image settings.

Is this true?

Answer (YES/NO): NO